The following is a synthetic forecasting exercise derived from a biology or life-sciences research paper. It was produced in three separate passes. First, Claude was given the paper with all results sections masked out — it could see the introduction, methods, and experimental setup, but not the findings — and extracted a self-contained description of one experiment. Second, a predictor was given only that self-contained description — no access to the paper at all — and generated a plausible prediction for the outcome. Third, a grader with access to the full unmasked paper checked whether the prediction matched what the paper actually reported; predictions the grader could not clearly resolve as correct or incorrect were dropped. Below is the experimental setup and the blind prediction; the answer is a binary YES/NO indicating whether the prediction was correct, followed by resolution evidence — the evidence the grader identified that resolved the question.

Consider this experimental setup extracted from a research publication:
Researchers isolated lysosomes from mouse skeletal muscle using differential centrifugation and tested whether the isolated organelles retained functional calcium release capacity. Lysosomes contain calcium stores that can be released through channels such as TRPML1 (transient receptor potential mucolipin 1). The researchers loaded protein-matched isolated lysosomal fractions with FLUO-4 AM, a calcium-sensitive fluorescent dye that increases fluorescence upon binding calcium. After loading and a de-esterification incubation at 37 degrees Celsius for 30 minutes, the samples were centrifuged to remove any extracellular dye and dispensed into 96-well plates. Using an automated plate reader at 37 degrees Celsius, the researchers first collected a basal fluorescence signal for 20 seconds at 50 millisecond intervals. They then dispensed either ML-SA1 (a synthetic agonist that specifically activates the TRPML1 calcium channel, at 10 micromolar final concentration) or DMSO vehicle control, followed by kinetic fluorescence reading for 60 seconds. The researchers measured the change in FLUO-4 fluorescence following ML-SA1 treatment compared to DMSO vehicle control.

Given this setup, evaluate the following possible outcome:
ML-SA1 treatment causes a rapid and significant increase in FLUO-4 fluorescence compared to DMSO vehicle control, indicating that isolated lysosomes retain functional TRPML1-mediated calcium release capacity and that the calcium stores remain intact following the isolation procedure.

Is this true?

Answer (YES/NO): YES